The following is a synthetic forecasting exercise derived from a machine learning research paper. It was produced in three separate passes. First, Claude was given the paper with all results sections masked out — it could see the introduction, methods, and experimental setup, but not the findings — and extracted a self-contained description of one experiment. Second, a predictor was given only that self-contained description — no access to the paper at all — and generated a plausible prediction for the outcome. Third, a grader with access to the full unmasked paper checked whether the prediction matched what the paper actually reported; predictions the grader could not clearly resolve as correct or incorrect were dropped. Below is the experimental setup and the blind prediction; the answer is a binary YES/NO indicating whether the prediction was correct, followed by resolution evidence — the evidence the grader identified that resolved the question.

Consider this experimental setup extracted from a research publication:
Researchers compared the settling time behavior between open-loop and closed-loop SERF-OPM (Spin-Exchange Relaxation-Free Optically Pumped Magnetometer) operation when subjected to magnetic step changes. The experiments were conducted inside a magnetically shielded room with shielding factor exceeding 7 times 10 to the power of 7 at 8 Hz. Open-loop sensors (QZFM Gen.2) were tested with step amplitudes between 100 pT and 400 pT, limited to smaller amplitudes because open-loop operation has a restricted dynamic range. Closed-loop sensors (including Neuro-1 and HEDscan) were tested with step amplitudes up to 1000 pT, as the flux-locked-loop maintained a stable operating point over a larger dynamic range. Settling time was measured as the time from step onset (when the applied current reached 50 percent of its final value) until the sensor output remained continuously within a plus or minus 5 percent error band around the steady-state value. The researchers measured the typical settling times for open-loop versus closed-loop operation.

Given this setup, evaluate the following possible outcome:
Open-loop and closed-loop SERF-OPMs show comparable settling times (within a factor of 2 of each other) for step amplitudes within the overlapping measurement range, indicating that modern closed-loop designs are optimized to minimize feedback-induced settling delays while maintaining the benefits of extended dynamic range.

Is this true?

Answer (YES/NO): NO